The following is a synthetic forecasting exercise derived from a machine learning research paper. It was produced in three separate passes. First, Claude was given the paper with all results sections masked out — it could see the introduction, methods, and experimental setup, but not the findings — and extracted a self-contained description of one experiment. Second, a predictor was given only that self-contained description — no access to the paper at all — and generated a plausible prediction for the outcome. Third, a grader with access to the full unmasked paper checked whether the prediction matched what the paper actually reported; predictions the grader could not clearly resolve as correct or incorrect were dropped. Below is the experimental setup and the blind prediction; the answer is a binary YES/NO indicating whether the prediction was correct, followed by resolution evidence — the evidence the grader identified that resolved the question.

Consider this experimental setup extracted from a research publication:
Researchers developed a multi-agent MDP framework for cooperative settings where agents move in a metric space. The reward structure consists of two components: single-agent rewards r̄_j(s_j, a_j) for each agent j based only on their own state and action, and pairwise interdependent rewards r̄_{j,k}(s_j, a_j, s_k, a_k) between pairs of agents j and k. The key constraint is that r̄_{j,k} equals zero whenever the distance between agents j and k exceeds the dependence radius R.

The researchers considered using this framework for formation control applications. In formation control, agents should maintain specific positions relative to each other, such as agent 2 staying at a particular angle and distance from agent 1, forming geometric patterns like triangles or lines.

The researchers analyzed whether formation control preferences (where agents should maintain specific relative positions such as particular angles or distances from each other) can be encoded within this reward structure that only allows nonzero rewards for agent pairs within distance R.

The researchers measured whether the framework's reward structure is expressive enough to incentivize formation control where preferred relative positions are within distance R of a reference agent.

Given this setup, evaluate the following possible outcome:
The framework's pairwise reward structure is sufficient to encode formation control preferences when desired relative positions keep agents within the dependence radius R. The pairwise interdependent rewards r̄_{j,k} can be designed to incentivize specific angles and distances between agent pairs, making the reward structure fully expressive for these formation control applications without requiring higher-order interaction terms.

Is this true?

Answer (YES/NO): YES